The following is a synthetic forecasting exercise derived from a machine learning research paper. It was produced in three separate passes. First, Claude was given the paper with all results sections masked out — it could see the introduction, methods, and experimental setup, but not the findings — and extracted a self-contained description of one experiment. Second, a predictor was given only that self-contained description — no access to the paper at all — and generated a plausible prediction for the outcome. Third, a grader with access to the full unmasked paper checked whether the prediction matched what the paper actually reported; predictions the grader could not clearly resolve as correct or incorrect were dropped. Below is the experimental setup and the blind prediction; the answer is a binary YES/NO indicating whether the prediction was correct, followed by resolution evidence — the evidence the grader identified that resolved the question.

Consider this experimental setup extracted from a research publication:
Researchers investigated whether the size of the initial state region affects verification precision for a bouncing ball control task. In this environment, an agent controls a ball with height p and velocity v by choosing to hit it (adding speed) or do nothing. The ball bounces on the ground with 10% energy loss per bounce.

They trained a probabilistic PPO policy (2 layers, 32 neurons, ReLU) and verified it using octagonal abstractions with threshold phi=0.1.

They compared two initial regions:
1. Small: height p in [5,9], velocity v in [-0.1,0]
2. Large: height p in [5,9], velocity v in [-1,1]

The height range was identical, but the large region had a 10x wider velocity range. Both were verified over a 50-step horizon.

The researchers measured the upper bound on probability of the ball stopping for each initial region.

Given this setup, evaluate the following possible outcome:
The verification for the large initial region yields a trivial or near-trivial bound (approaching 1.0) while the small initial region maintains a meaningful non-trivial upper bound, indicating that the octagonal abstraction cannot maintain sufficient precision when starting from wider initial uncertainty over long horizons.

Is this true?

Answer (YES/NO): NO